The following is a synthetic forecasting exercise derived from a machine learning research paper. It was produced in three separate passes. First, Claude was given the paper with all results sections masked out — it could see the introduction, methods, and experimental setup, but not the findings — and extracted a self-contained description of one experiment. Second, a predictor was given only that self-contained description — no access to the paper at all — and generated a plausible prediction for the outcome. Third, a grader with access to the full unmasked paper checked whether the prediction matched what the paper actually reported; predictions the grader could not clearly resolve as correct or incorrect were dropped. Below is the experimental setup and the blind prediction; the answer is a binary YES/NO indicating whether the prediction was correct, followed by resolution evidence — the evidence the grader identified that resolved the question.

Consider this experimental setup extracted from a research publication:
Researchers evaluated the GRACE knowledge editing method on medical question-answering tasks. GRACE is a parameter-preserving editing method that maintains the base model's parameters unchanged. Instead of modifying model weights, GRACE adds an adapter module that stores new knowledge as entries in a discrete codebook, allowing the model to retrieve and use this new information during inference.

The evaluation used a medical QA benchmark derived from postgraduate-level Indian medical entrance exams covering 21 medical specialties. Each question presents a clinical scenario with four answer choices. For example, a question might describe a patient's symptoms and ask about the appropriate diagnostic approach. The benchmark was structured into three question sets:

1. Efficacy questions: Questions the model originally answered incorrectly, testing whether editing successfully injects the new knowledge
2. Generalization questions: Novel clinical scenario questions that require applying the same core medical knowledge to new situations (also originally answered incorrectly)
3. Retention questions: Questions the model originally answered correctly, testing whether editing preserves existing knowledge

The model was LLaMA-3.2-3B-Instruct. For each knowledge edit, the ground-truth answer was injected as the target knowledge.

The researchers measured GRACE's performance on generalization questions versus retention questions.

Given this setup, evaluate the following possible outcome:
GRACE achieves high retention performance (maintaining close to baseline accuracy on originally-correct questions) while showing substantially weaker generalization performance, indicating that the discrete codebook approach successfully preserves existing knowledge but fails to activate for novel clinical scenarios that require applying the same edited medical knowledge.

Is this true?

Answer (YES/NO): YES